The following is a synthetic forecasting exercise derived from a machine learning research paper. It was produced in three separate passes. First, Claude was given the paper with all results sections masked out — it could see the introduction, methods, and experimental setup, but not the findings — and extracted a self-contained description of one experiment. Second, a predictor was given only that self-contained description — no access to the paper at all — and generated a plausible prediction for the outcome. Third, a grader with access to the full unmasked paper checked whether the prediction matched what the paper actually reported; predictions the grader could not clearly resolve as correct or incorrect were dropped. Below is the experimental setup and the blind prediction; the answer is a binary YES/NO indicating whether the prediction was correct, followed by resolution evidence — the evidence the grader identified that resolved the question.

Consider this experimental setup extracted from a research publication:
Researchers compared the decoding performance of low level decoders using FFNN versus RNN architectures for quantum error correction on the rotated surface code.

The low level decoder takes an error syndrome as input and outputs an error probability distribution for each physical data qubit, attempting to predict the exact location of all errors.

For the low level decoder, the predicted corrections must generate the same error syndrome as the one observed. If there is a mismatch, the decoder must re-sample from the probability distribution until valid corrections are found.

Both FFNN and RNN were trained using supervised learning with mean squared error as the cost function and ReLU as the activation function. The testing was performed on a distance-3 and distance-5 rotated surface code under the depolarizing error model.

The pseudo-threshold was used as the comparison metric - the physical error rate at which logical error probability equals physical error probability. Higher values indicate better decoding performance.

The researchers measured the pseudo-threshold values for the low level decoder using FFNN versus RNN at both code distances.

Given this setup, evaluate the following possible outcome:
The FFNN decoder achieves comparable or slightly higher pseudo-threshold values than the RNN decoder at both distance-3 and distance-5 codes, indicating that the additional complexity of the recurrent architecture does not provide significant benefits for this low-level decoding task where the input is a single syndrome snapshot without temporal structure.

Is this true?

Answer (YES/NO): NO